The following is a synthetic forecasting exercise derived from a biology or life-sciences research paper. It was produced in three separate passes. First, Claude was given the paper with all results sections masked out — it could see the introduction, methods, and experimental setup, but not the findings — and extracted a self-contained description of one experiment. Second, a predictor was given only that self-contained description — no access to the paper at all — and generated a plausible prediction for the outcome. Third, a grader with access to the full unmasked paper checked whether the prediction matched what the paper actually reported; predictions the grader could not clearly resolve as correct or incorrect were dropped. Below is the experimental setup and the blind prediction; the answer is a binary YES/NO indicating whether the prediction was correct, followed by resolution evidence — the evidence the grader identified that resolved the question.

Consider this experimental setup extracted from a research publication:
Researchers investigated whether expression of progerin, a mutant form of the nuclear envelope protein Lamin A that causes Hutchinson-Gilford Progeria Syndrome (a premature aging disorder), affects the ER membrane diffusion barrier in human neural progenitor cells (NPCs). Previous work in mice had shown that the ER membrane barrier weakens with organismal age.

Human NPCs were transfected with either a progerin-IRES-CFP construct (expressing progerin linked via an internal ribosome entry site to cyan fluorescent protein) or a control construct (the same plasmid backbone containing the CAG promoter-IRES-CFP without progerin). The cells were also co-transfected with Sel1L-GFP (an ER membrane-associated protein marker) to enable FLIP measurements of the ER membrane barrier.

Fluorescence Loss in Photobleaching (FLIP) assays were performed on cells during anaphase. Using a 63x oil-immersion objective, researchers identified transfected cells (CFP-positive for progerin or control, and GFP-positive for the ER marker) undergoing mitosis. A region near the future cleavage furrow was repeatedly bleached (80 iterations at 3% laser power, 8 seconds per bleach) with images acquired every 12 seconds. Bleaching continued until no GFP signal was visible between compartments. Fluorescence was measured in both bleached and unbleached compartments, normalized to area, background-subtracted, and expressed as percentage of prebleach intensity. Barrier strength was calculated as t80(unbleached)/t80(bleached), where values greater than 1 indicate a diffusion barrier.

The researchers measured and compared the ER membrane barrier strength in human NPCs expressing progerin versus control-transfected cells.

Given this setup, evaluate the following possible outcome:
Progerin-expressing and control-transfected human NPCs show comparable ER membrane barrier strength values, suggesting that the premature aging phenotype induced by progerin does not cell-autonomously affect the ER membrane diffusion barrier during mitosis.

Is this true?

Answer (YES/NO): NO